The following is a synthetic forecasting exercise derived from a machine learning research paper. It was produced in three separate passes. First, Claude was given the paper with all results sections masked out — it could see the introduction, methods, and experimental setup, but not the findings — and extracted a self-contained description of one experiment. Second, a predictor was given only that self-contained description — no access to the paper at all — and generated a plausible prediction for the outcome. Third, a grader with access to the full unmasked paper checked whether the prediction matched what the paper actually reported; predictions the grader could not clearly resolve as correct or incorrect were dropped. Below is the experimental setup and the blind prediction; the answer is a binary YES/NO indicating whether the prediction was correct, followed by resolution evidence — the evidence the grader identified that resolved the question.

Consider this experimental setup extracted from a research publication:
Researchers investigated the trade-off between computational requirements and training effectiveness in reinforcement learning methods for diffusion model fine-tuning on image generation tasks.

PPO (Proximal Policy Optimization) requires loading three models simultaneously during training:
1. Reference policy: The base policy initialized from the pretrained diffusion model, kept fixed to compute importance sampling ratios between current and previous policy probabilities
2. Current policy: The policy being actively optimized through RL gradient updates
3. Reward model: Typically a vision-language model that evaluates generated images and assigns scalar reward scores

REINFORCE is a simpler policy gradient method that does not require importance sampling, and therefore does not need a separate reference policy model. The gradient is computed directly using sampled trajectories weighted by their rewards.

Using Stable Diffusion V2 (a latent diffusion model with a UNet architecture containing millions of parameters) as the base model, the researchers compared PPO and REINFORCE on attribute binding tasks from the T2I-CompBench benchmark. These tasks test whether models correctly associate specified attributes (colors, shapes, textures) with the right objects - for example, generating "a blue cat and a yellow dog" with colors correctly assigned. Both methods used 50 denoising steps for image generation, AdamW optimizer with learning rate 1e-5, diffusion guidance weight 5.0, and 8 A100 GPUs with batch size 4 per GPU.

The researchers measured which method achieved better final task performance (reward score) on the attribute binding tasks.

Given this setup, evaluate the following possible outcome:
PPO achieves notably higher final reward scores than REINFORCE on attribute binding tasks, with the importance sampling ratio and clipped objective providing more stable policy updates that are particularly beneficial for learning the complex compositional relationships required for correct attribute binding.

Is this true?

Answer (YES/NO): YES